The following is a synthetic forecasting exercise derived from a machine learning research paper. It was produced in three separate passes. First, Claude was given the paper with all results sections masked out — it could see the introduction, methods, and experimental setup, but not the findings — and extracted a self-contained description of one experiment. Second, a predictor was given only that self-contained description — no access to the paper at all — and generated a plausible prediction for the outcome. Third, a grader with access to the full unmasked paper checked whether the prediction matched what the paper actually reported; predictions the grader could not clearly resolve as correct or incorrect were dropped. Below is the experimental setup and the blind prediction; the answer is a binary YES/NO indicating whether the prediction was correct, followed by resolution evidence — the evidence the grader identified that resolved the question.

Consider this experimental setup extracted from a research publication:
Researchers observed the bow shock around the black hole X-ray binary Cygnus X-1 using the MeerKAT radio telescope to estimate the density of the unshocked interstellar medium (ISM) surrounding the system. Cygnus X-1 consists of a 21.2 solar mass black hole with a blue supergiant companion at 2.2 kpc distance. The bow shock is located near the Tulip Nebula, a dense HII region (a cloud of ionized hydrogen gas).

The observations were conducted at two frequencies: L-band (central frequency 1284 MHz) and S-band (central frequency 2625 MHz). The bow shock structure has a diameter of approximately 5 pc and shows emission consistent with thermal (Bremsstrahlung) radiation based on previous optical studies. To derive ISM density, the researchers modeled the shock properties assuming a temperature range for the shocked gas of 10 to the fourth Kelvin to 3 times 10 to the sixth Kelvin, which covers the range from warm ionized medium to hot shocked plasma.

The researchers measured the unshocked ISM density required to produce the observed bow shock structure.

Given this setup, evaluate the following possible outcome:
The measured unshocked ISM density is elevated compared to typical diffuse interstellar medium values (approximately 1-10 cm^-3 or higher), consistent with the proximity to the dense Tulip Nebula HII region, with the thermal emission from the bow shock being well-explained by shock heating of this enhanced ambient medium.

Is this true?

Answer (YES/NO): YES